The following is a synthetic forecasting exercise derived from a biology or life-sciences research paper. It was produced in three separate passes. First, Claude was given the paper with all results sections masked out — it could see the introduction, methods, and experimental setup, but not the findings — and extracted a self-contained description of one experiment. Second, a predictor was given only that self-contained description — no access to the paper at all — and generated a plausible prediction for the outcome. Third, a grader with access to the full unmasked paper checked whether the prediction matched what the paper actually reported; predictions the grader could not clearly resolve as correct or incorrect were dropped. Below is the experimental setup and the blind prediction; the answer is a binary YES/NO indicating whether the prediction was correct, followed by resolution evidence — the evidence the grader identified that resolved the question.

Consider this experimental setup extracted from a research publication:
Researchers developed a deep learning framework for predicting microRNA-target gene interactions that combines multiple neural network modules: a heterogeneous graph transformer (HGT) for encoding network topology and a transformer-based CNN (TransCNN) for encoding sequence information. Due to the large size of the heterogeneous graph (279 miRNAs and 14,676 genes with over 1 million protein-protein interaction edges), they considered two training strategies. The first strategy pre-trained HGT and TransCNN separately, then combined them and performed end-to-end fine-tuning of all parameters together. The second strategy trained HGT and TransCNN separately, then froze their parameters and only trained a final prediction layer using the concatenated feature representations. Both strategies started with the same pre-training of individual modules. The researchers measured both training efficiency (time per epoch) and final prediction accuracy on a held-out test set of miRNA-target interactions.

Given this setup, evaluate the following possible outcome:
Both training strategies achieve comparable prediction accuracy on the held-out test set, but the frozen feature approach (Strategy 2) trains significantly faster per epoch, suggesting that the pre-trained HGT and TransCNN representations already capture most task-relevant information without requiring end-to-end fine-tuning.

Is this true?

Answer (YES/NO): YES